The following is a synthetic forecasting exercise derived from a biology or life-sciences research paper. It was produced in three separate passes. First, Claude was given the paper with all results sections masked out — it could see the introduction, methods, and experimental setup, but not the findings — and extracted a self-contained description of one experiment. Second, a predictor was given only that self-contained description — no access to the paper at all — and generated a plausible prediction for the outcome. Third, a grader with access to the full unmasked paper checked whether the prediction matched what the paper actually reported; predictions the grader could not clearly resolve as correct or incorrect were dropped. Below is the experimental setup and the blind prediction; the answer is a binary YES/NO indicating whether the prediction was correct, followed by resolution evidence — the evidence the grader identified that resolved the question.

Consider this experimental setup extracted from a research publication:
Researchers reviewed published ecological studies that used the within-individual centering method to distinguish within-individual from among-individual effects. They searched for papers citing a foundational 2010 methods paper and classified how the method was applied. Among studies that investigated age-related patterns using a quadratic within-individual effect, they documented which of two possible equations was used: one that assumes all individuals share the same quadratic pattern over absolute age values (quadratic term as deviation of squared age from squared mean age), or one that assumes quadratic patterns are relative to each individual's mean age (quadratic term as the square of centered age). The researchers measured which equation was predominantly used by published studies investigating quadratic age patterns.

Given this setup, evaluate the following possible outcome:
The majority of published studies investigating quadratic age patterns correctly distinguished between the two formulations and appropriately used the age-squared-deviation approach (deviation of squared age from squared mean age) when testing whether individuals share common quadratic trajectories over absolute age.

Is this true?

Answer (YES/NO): NO